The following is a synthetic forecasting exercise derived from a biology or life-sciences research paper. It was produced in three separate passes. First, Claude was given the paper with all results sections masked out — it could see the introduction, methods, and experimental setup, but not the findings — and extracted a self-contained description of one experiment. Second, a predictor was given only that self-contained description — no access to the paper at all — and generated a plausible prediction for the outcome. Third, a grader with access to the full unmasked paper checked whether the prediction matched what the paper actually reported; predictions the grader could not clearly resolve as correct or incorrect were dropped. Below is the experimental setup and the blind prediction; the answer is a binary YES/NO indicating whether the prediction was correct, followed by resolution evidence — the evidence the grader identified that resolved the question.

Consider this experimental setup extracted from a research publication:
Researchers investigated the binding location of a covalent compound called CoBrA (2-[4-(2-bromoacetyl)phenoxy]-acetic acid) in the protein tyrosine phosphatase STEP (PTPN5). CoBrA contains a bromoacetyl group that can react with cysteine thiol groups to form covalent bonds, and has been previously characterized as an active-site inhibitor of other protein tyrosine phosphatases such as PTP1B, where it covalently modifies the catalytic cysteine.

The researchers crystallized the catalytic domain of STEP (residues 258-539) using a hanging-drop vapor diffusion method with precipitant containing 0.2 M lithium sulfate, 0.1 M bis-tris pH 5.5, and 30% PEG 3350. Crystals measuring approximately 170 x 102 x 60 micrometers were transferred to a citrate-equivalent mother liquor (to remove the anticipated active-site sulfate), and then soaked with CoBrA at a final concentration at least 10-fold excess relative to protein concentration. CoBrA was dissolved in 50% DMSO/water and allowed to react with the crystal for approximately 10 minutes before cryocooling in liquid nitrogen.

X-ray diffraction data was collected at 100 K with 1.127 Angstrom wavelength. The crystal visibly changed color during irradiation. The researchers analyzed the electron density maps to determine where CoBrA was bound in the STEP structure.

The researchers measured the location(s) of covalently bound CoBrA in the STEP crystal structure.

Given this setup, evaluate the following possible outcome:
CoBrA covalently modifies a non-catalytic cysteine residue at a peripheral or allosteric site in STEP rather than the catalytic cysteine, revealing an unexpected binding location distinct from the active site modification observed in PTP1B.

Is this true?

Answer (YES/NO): YES